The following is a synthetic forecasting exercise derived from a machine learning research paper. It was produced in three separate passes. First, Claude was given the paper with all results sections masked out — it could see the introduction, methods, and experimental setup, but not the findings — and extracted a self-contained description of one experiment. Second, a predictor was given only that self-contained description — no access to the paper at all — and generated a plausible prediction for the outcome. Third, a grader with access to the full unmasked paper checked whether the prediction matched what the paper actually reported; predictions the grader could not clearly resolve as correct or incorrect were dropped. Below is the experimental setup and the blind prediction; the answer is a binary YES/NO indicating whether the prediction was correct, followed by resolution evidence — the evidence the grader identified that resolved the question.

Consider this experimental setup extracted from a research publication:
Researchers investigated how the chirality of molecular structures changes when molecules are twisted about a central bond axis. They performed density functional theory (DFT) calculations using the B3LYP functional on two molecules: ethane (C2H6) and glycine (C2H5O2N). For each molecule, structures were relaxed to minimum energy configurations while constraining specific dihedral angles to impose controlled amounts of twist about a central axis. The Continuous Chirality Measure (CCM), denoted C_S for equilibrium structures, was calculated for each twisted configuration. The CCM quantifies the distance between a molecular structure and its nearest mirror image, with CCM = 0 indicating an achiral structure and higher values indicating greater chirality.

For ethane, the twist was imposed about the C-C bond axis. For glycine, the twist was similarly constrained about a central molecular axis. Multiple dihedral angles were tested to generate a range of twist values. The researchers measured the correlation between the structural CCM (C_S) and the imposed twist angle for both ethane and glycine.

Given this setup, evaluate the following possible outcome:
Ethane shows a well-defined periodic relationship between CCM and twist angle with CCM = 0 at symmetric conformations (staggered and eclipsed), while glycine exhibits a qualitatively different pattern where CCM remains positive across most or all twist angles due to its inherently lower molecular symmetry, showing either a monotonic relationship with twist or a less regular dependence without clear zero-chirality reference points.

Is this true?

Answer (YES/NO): NO